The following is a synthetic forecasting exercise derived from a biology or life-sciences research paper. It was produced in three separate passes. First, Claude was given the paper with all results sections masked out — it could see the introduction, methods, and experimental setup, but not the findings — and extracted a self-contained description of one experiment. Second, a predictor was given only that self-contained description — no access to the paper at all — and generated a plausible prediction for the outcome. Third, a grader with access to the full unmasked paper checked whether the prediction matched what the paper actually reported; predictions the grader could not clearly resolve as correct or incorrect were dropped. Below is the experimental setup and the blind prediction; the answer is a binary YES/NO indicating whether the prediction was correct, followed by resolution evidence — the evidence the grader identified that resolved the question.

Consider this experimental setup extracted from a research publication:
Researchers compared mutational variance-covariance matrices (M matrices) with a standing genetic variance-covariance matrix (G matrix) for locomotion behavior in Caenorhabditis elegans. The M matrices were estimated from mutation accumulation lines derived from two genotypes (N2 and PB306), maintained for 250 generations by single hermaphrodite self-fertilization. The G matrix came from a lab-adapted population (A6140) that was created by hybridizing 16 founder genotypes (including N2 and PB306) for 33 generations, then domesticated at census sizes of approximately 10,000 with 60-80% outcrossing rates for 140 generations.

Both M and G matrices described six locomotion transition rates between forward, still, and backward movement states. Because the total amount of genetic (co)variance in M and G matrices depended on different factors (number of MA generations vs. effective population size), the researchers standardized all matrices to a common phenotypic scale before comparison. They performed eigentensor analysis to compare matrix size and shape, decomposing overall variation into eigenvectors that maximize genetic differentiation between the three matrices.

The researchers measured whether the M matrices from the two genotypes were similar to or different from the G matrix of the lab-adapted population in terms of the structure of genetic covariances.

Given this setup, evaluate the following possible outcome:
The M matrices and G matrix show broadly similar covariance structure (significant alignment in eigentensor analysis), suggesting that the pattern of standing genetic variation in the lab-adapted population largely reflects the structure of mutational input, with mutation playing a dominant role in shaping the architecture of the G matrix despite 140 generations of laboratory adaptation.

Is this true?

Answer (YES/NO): NO